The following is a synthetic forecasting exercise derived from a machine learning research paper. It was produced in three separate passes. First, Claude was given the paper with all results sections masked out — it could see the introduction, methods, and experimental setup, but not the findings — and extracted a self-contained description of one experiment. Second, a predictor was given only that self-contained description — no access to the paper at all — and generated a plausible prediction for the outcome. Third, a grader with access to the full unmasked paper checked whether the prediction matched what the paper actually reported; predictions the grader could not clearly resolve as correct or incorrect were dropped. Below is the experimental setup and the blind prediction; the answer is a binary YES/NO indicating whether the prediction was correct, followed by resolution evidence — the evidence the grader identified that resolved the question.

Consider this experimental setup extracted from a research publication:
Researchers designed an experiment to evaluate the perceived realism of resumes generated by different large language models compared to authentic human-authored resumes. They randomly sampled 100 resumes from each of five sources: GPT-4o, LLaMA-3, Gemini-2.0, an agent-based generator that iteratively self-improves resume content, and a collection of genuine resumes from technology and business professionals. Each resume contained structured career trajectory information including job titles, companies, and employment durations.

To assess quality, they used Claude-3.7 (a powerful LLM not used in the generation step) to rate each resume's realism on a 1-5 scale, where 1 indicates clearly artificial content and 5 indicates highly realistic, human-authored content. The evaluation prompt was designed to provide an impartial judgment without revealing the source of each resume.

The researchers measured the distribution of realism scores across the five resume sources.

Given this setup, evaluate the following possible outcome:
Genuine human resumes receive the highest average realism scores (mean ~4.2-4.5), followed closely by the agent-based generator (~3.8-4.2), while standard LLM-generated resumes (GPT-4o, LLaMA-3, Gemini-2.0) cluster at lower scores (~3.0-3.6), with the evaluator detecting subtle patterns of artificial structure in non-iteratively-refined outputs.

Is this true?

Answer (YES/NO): NO